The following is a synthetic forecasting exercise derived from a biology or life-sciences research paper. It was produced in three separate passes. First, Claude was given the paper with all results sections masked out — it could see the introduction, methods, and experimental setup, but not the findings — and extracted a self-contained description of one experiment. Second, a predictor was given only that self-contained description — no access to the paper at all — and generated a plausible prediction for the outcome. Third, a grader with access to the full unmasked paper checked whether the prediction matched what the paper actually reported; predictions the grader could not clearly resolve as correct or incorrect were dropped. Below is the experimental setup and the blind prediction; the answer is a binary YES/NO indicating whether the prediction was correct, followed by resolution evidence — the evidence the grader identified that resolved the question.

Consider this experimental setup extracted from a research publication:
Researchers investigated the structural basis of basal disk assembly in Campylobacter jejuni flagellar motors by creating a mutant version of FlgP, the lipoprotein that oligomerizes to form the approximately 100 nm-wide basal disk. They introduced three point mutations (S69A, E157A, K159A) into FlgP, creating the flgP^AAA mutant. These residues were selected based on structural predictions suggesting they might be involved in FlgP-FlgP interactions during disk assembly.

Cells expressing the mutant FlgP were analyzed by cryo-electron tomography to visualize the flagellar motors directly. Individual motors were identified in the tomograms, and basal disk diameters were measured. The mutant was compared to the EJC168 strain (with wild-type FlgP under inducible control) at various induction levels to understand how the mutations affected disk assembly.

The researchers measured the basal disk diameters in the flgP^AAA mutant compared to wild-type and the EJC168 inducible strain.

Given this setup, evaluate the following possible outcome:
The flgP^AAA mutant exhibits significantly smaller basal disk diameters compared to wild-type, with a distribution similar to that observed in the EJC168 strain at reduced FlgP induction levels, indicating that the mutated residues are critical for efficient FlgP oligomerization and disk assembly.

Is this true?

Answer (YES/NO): NO